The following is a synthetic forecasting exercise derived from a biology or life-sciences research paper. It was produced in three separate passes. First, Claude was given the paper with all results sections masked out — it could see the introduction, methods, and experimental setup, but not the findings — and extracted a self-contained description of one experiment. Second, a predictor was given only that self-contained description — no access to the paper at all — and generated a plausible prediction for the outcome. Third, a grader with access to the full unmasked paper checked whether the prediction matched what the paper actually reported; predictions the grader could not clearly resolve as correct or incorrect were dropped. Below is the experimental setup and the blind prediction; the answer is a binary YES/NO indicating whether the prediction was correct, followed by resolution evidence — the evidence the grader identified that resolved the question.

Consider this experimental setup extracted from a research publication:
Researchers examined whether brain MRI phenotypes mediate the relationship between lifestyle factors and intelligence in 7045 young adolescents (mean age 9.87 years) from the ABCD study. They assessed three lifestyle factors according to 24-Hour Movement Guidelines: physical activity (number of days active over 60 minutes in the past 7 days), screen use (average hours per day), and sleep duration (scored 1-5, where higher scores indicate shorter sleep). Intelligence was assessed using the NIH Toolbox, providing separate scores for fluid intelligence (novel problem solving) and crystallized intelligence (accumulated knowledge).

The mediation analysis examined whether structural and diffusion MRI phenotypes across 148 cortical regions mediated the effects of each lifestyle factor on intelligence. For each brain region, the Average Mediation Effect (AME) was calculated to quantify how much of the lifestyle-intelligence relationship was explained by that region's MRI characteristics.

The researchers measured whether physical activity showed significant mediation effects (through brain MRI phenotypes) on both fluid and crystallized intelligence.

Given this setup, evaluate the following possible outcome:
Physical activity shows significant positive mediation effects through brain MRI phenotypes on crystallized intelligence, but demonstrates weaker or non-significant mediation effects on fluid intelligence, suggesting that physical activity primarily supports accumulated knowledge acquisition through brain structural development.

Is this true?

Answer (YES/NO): YES